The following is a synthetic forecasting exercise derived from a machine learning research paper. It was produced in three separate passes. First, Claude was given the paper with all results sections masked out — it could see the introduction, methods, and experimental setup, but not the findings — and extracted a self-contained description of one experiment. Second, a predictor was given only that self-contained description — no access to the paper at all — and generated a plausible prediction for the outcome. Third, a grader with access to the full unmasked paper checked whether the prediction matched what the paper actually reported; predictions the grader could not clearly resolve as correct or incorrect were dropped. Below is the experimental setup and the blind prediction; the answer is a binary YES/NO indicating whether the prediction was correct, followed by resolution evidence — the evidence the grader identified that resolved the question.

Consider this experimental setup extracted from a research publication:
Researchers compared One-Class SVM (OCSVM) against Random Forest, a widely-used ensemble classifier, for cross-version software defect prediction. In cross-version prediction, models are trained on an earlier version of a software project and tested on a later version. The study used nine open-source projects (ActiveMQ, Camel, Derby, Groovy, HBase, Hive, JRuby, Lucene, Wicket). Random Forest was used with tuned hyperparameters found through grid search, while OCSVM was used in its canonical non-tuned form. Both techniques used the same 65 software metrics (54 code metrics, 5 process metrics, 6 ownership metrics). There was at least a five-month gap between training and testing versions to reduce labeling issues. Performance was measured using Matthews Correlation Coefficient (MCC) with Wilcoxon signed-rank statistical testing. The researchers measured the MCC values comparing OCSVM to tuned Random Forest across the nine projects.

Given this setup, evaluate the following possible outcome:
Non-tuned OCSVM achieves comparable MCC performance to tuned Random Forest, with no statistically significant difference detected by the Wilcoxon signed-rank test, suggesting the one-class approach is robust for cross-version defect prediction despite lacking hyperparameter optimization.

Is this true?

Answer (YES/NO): NO